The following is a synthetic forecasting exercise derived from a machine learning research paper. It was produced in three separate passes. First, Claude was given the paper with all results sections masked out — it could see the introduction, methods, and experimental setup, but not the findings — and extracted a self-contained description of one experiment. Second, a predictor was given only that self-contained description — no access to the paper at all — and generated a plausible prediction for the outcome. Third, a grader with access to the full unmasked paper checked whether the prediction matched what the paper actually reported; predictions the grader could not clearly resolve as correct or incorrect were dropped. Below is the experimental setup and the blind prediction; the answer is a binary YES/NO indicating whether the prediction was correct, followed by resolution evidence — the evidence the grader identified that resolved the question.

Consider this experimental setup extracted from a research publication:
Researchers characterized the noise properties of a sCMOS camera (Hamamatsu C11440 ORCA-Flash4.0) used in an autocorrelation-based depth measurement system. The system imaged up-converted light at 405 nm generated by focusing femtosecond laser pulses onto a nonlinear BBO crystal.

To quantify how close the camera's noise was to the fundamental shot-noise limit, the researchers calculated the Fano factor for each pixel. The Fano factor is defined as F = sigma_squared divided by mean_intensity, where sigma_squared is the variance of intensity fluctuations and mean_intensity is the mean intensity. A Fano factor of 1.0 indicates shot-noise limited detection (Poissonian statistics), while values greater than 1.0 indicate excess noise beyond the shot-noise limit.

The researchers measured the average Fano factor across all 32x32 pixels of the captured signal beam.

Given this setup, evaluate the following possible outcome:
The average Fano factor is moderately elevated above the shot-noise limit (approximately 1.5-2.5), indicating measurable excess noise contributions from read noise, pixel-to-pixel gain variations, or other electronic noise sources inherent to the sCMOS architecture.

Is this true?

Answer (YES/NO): YES